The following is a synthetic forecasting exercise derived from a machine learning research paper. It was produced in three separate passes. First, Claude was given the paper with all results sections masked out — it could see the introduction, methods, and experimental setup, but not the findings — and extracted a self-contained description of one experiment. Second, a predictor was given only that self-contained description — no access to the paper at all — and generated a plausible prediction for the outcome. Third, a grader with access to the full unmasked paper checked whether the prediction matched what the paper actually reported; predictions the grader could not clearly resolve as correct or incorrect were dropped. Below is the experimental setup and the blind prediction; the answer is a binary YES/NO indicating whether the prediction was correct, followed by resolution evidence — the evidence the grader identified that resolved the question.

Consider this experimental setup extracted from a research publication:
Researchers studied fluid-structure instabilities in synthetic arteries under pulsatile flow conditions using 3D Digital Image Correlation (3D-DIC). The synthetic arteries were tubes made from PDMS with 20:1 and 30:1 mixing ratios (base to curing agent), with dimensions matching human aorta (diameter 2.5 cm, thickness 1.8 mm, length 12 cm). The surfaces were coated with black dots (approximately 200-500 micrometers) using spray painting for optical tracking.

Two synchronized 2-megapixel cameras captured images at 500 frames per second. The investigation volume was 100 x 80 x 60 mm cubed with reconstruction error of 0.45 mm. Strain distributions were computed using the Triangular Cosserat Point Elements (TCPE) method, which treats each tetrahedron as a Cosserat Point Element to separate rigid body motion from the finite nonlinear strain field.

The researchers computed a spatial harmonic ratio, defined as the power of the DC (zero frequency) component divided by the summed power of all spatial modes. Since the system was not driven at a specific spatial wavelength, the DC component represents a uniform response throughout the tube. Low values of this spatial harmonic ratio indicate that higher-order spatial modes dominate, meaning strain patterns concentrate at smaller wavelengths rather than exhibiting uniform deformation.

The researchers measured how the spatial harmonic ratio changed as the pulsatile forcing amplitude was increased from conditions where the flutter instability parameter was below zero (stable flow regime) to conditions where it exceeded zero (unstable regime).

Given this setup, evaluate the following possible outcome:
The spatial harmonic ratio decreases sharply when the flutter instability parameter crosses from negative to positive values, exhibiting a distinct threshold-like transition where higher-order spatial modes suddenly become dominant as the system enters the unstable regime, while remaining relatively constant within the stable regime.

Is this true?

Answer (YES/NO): NO